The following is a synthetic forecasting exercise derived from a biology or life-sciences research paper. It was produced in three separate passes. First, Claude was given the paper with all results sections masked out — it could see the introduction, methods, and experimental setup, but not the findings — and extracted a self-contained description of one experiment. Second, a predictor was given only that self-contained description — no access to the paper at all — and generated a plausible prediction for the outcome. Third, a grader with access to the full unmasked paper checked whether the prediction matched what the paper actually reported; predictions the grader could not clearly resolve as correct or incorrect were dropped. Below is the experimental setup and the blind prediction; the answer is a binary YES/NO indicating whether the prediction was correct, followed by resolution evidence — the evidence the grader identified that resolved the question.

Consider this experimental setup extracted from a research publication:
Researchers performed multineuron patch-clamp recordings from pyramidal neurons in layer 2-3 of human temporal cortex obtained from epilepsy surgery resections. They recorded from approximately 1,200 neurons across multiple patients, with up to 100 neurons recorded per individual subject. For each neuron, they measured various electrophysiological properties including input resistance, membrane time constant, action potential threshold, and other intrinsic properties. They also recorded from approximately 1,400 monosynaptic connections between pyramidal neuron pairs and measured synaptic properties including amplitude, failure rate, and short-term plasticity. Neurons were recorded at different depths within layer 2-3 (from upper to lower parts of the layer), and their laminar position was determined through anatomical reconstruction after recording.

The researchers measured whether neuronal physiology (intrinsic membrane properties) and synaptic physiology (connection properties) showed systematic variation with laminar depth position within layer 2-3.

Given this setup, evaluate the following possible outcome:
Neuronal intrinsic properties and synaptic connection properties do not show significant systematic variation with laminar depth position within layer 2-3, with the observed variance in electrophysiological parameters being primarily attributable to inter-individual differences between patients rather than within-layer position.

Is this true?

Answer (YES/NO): NO